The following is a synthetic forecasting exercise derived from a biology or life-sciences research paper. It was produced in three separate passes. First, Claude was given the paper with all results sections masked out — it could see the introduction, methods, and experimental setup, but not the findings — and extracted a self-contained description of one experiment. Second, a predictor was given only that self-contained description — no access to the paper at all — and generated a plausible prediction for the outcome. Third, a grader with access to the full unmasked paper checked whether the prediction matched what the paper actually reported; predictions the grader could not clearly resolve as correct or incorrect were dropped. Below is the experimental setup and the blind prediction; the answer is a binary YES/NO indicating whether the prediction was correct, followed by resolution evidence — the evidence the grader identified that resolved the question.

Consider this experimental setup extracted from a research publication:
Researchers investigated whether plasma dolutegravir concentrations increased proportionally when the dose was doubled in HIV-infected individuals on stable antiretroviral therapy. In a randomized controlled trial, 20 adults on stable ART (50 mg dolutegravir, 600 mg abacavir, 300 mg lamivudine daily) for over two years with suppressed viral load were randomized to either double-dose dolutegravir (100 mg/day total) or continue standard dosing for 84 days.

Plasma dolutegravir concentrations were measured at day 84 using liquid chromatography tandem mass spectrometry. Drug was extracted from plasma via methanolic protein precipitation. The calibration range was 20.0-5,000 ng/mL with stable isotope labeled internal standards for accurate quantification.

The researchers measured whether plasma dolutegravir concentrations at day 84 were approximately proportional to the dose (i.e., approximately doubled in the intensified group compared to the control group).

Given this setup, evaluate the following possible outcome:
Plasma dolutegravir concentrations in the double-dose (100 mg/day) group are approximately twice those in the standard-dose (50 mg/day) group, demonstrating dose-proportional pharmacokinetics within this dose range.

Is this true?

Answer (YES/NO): YES